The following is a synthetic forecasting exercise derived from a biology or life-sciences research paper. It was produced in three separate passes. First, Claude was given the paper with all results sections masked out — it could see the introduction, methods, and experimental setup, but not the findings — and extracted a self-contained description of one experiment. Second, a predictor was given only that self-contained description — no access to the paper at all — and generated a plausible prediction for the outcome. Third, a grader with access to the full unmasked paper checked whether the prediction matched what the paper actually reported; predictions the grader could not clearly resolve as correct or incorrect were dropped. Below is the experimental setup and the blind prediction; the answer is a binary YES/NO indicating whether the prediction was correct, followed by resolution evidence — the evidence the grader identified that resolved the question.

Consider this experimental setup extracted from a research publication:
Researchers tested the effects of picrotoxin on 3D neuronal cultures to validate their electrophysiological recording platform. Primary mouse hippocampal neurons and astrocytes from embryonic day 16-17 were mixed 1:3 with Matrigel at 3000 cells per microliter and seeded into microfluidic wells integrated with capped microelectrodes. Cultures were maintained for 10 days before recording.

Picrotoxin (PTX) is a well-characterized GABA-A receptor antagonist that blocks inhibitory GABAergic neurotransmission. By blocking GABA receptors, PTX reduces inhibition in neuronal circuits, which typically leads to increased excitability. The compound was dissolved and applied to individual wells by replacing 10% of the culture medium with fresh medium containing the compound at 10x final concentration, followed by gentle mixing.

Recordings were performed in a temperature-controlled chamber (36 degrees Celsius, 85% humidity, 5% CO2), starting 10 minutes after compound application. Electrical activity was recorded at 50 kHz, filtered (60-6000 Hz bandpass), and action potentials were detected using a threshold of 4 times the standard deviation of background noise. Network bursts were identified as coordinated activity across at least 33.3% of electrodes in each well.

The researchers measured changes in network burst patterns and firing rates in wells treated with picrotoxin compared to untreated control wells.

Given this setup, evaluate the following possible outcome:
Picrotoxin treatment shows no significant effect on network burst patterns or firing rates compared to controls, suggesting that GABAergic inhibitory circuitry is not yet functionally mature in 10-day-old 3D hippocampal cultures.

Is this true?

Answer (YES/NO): NO